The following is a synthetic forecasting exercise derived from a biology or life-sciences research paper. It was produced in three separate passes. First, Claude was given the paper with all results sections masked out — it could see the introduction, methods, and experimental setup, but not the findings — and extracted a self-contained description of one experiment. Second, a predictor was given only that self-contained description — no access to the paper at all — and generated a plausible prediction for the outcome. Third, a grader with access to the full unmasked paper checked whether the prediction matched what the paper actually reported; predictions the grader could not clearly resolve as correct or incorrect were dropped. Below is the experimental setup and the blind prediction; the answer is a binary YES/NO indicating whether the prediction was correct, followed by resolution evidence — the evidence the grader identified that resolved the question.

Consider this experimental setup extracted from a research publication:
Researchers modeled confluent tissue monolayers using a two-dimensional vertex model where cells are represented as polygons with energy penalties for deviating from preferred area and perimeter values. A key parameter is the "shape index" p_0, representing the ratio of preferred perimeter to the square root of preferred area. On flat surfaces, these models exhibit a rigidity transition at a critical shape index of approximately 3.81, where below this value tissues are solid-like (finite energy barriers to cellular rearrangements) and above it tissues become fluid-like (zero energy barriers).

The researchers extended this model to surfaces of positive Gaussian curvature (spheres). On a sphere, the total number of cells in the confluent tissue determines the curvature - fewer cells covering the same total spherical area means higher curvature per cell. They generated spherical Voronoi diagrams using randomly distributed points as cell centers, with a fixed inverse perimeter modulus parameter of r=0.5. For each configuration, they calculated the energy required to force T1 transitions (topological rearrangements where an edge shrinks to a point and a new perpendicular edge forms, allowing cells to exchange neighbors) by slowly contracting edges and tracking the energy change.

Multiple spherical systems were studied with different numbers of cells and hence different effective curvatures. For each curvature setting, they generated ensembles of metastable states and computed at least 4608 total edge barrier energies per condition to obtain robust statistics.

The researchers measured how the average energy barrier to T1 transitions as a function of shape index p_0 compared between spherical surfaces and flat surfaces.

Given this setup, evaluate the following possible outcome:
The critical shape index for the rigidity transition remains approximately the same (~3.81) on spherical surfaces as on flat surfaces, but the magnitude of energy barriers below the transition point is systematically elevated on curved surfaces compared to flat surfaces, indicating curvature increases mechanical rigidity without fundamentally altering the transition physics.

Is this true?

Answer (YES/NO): NO